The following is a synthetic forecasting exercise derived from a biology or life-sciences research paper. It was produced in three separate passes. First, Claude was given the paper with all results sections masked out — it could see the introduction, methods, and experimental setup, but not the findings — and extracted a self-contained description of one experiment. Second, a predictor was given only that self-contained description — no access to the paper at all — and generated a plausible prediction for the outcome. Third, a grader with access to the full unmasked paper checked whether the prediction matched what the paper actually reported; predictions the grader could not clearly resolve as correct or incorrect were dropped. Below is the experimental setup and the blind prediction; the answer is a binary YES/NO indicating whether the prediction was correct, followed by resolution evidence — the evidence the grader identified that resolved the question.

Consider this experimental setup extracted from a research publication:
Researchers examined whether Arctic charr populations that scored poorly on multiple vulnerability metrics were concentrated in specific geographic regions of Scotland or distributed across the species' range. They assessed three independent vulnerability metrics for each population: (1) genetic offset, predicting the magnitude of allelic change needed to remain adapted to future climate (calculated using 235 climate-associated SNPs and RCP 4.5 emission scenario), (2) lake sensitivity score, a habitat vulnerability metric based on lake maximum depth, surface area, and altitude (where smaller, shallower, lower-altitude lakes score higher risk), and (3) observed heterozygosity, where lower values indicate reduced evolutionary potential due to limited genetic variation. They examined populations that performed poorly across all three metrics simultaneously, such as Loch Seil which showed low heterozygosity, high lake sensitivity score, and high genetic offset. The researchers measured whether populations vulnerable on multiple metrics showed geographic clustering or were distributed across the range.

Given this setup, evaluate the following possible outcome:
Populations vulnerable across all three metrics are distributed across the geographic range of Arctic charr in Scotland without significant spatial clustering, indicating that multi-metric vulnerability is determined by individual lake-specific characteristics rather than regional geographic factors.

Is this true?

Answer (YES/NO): YES